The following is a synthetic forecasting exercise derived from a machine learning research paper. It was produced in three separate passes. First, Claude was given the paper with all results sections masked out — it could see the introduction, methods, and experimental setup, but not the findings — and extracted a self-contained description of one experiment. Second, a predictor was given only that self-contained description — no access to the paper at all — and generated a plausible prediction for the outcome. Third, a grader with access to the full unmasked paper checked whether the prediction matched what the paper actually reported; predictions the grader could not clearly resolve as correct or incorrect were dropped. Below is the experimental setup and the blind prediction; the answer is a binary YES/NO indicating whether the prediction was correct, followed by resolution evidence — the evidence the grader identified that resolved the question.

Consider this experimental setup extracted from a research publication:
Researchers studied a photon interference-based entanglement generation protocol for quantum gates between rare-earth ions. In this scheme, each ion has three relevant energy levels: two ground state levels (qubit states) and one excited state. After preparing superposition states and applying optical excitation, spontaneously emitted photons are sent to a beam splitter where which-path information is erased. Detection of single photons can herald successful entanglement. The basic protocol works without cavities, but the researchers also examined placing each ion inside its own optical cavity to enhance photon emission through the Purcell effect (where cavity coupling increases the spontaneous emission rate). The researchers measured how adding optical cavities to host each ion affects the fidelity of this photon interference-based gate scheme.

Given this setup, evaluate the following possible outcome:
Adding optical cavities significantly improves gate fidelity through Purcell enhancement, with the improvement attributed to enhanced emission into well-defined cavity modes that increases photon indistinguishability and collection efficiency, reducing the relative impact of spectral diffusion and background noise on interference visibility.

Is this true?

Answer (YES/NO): NO